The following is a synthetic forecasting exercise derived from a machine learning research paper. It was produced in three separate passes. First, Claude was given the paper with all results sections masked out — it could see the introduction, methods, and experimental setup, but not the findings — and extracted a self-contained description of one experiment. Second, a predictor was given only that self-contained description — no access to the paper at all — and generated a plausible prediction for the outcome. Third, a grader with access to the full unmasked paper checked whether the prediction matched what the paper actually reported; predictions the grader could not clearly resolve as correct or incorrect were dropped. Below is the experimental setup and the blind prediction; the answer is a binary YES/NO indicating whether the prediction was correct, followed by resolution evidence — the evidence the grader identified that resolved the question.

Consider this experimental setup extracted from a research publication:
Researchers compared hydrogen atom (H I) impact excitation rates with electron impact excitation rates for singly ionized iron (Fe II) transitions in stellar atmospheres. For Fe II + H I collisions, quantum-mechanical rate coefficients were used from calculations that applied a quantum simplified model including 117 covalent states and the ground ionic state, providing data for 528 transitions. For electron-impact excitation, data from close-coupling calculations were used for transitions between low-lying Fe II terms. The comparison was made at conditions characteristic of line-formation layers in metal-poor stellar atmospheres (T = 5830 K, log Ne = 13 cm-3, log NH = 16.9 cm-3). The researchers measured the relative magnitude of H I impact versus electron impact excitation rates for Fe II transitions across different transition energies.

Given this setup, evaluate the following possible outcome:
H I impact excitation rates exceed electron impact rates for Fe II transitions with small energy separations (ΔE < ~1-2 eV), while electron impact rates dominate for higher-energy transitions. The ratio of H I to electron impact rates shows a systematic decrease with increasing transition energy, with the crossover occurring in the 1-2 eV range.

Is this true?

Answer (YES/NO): NO